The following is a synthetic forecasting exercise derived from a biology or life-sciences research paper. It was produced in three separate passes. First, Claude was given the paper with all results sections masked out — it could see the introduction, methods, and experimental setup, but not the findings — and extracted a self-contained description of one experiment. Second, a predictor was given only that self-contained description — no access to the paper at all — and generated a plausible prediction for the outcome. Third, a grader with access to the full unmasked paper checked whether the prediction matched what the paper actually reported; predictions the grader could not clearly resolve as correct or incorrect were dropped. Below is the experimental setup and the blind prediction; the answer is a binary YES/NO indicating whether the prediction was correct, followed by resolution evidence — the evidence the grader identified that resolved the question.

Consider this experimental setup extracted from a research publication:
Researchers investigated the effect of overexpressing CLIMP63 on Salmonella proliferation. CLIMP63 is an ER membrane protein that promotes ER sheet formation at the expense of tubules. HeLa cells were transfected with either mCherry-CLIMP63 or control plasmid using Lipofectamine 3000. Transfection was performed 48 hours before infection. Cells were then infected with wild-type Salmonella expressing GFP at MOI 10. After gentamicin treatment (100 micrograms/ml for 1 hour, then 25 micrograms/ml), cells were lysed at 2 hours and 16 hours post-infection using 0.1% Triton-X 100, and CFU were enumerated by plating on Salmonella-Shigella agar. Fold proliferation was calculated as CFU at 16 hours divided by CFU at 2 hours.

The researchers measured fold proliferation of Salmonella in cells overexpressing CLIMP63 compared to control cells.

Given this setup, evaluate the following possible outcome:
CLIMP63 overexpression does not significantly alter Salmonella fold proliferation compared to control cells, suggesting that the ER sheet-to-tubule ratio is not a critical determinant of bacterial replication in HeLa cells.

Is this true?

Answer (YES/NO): NO